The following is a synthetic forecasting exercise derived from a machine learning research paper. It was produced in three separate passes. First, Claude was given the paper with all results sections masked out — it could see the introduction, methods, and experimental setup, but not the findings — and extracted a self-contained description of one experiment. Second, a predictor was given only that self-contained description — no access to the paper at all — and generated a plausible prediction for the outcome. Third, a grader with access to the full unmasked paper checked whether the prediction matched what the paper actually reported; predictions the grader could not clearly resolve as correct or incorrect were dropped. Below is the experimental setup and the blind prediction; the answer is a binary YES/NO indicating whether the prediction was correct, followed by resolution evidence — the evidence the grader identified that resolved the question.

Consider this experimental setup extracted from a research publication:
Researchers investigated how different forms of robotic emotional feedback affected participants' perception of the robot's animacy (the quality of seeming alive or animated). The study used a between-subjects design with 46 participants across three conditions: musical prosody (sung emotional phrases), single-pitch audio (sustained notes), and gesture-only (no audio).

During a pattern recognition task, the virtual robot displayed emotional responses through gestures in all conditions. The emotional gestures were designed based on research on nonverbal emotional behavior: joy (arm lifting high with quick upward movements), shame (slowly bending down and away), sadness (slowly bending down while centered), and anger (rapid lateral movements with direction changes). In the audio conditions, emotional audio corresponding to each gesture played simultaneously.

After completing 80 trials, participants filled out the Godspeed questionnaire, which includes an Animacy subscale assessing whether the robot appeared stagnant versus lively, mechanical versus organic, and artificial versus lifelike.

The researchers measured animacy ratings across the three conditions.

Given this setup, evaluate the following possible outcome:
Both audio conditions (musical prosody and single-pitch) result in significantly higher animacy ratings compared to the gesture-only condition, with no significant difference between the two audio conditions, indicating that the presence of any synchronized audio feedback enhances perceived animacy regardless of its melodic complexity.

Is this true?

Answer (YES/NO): NO